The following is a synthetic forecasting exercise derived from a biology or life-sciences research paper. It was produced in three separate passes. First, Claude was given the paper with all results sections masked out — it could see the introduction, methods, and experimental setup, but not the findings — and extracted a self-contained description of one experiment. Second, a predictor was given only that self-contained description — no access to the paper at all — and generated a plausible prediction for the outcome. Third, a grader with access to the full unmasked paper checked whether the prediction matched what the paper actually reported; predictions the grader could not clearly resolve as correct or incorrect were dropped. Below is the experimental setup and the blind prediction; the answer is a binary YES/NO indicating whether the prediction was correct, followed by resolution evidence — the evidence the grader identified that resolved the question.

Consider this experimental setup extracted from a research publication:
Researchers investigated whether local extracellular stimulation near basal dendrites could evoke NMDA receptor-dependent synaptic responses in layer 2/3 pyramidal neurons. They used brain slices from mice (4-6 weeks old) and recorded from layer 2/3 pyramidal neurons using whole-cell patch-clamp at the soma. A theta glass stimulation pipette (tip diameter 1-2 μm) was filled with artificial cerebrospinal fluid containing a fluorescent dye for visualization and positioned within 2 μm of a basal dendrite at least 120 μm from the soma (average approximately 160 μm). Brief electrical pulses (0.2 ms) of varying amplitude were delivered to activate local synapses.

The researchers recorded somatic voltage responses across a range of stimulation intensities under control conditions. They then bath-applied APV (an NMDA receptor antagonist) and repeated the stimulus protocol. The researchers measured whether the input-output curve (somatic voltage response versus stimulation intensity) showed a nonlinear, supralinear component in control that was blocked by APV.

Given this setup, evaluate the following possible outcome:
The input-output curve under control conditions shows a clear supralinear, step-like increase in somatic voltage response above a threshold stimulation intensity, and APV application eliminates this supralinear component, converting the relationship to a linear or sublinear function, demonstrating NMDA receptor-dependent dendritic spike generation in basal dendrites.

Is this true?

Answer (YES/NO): YES